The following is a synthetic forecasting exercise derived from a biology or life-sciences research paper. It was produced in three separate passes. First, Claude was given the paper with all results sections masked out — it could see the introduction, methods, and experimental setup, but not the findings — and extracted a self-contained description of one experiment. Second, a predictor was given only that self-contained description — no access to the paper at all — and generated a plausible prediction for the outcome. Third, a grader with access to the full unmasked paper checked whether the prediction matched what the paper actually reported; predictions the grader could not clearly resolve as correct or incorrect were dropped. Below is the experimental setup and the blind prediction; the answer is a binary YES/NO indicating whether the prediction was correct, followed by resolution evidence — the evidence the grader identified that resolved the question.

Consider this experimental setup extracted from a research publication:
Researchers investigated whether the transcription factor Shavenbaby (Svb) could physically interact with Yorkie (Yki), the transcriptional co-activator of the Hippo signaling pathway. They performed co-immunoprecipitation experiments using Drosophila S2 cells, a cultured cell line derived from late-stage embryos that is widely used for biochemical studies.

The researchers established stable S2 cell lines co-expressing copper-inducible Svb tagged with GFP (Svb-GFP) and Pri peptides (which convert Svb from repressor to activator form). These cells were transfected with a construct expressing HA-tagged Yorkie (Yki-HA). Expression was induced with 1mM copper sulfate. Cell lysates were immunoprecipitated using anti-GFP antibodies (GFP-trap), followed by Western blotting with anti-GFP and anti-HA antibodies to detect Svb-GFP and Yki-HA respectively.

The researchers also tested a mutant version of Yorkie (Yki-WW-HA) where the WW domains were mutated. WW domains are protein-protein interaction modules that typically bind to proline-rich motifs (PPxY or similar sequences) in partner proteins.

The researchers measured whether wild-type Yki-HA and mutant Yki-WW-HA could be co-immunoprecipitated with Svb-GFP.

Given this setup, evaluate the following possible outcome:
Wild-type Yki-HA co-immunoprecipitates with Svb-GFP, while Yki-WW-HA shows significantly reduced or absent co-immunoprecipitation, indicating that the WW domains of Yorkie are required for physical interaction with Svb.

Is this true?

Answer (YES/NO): YES